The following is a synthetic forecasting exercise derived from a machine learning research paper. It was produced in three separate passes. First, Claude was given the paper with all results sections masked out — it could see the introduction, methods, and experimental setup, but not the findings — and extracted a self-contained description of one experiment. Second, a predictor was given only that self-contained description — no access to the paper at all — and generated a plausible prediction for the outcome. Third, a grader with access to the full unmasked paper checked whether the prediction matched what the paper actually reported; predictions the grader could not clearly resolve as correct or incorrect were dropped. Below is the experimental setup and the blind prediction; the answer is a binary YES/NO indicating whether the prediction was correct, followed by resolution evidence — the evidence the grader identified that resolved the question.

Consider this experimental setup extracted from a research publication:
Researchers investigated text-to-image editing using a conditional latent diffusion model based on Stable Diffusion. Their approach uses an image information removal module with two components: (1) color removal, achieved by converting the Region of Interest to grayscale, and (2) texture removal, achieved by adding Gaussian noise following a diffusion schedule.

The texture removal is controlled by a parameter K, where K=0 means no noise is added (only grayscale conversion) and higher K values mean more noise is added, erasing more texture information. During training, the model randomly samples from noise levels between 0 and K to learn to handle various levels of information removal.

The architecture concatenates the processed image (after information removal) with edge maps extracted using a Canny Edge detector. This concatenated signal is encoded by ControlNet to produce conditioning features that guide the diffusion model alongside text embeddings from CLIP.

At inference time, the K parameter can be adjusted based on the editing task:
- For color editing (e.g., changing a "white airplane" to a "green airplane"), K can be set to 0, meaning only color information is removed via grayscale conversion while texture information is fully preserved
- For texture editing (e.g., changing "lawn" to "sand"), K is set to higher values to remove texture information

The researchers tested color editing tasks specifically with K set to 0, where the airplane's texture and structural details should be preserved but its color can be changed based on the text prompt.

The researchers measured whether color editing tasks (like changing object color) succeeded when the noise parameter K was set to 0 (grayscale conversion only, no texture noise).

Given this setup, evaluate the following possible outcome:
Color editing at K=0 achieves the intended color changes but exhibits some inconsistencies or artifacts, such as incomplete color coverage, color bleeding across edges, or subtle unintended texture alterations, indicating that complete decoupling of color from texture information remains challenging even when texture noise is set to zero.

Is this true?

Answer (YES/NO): NO